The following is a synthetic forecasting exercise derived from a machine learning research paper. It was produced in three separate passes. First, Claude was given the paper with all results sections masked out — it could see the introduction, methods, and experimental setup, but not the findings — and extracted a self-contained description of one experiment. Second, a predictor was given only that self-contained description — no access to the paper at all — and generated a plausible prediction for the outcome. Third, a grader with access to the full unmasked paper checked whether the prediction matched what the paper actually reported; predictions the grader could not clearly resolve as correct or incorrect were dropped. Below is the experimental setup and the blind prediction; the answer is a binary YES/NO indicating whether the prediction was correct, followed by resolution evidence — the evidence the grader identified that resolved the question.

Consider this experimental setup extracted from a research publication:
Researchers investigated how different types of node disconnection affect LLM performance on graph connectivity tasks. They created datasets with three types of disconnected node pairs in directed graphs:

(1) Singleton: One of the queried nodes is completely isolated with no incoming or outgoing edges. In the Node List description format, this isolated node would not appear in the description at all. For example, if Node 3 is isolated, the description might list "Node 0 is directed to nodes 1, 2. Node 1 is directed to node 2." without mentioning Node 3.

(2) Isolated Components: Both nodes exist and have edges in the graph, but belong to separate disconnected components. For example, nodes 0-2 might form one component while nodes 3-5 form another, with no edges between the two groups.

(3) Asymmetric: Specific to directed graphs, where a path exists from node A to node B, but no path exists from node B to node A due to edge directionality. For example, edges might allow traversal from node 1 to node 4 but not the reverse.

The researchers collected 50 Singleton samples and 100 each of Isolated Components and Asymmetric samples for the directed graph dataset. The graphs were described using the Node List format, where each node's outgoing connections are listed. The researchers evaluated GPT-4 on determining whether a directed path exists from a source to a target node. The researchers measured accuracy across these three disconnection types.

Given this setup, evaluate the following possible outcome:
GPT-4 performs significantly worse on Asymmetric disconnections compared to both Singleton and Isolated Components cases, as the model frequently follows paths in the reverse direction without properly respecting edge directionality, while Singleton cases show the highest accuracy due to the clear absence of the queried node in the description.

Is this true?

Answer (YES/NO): NO